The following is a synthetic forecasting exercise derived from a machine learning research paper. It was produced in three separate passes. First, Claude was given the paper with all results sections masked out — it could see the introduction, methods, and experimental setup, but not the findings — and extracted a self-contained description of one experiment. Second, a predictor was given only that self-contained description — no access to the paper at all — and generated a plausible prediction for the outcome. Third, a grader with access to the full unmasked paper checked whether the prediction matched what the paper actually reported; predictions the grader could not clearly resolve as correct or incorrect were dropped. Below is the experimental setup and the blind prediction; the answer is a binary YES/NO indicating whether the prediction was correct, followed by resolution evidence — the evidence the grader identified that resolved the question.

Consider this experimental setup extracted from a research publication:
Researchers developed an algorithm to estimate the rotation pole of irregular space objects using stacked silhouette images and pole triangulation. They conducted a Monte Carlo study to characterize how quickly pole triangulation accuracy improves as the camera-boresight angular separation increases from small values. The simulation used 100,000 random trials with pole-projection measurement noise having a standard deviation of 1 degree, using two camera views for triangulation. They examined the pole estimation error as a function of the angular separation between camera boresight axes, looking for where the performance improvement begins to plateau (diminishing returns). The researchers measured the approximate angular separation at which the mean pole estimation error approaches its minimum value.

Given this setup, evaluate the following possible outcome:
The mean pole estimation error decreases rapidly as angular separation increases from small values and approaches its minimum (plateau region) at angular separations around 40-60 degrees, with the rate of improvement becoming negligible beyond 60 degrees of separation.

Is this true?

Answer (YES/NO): NO